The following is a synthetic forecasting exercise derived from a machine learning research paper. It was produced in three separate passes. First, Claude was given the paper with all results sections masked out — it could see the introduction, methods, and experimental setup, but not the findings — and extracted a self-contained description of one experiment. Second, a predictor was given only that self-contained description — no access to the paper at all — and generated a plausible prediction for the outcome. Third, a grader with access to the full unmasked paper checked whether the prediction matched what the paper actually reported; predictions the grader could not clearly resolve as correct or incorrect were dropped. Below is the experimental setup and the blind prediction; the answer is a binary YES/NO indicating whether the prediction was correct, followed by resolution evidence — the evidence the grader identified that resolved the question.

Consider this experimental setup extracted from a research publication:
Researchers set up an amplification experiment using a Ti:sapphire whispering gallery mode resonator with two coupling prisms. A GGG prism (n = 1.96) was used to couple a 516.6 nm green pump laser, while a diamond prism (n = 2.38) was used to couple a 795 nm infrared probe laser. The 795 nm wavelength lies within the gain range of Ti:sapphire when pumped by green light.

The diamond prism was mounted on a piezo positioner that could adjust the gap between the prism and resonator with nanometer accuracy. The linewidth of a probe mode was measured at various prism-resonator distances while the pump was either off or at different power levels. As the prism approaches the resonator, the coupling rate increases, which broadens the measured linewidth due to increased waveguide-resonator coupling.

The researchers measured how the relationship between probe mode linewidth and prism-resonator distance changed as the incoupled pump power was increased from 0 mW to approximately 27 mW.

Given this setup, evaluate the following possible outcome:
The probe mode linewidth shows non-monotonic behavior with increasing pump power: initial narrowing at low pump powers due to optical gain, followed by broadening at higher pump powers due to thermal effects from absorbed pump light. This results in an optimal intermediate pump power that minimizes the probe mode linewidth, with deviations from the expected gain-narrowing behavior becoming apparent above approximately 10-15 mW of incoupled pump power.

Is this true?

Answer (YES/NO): NO